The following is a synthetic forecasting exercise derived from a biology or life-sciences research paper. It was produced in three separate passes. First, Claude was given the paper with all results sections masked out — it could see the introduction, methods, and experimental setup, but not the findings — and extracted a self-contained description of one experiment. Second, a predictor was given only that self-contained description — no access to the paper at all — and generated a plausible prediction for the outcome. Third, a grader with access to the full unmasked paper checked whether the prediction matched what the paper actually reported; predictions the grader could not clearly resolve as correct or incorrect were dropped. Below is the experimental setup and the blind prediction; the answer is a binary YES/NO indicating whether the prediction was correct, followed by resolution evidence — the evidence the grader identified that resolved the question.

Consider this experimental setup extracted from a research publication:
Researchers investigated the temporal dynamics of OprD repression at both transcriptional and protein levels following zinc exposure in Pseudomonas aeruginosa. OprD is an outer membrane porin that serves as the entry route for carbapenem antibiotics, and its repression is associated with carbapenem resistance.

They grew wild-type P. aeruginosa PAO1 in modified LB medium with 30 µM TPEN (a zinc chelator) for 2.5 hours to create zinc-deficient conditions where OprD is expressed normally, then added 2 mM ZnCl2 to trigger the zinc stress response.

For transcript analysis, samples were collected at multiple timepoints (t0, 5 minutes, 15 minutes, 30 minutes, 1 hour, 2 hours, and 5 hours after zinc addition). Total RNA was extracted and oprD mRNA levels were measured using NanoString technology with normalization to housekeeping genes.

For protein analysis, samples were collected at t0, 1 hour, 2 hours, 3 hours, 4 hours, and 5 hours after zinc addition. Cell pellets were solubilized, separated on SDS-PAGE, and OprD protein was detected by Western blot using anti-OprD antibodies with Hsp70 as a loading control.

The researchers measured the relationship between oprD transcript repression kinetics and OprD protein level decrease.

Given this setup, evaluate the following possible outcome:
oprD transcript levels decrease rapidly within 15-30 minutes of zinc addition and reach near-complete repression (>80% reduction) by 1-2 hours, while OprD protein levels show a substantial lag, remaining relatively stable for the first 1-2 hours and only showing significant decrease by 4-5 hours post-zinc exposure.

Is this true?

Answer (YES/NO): NO